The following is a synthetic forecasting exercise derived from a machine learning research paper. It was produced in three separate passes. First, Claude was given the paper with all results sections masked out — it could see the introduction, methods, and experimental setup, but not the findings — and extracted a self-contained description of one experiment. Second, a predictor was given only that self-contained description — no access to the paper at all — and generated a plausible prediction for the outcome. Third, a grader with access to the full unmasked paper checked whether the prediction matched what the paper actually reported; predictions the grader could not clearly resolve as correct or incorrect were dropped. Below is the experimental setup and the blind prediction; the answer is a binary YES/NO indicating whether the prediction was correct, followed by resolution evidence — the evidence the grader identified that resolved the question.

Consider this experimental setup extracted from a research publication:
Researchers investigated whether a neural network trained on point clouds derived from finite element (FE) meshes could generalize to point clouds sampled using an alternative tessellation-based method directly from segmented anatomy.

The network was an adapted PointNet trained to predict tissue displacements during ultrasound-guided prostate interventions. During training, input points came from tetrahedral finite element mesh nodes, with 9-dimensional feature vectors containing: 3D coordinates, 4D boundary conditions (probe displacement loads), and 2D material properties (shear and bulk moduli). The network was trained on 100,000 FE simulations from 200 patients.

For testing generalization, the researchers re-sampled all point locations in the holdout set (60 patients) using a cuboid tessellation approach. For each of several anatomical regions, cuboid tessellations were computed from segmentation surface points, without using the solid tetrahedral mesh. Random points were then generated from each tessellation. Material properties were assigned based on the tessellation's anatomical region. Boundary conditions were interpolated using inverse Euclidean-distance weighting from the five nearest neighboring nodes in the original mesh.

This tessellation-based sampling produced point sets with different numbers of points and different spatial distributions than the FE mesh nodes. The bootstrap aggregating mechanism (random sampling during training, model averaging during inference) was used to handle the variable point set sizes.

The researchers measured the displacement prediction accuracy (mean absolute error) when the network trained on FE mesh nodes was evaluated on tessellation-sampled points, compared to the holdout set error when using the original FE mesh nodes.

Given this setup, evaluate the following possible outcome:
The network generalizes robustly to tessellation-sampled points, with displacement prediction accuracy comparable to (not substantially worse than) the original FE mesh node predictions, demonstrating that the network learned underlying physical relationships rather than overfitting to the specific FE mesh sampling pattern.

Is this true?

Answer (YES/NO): NO